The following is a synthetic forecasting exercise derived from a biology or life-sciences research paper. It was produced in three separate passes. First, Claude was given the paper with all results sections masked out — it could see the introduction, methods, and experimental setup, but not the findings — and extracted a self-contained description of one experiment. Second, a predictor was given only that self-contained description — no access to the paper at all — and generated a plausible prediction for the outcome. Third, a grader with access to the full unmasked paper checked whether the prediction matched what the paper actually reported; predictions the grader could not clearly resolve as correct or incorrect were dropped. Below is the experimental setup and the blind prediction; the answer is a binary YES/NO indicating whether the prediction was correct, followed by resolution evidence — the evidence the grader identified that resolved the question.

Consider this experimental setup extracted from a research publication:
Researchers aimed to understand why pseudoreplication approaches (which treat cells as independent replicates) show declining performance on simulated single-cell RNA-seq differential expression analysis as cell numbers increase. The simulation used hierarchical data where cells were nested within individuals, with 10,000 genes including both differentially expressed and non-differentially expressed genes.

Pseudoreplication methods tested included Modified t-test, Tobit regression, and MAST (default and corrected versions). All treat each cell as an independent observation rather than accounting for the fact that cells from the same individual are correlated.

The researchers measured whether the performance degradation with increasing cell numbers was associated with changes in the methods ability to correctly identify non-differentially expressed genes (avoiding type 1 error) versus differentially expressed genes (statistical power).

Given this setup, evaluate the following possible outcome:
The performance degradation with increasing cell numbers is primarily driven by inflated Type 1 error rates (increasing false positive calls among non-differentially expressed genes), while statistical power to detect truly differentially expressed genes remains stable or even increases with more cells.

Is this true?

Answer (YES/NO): YES